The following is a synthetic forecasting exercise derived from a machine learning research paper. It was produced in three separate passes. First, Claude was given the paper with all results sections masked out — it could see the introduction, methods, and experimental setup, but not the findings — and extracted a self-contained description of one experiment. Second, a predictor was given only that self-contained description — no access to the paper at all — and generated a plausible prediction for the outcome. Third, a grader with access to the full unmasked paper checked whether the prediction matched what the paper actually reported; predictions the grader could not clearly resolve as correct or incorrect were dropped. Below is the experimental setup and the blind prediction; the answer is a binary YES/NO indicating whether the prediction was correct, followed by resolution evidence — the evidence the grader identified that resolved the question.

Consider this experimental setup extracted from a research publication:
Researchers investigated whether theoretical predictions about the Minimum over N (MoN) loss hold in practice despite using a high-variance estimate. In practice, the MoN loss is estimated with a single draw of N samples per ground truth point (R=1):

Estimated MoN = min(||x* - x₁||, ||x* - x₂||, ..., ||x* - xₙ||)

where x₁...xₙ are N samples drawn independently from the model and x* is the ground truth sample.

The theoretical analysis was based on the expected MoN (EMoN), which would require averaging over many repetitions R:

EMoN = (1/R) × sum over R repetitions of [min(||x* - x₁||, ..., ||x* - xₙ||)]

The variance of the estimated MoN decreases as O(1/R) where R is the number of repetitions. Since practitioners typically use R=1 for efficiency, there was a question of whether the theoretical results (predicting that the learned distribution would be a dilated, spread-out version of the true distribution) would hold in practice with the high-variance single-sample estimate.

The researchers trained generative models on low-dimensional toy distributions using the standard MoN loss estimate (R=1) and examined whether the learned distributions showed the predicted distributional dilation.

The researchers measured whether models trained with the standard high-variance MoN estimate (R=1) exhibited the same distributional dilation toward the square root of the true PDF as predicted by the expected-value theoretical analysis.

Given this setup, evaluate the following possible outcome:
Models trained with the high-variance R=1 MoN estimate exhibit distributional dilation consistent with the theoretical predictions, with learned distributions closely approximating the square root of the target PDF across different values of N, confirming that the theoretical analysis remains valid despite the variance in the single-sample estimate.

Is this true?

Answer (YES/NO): YES